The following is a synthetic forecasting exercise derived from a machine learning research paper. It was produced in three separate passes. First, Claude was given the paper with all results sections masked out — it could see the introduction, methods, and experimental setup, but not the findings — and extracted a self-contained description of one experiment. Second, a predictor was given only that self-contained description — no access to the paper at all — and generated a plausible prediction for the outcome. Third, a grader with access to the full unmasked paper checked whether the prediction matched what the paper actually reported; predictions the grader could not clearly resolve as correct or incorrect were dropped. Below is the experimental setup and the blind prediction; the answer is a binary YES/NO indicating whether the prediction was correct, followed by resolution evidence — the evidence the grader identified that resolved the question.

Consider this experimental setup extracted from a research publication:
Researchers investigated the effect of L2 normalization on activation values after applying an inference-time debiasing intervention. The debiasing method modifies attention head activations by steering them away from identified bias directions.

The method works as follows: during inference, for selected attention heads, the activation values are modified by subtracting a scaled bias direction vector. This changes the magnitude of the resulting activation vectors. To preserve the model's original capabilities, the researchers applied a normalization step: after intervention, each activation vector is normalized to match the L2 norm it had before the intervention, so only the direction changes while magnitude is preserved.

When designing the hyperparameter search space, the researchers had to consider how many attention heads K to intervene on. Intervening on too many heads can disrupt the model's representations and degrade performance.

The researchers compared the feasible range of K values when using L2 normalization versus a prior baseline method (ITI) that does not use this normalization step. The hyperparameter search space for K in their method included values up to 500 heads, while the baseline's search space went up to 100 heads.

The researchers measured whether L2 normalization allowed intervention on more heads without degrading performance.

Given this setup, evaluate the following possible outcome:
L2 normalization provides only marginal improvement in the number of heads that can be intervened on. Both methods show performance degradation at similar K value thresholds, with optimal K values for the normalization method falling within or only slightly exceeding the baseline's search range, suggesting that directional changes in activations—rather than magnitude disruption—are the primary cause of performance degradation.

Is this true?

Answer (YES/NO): NO